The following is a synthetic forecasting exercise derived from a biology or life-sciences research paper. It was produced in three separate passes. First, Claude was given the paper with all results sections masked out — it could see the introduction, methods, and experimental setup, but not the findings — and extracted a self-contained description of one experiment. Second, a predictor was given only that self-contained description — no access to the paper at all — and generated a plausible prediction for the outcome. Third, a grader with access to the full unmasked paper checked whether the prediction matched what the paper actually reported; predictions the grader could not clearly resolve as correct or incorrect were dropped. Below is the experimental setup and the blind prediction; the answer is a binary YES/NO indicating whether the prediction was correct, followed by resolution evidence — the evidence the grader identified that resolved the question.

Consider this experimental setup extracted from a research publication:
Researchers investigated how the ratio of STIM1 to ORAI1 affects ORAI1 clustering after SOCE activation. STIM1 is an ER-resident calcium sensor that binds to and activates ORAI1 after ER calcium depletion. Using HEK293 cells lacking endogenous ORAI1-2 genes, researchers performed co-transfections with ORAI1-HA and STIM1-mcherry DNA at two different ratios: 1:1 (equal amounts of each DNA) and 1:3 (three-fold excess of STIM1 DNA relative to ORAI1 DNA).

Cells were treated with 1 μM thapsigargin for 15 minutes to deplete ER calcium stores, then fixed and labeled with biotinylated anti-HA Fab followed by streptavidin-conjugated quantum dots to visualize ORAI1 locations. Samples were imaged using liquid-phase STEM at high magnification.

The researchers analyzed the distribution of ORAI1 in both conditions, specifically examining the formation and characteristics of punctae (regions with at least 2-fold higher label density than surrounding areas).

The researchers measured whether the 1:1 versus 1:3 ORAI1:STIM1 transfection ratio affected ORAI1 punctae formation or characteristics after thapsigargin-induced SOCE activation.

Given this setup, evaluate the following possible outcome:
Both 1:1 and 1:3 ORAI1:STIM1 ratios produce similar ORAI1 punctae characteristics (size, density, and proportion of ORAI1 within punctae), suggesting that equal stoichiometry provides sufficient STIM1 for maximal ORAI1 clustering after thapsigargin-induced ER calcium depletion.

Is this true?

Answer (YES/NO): NO